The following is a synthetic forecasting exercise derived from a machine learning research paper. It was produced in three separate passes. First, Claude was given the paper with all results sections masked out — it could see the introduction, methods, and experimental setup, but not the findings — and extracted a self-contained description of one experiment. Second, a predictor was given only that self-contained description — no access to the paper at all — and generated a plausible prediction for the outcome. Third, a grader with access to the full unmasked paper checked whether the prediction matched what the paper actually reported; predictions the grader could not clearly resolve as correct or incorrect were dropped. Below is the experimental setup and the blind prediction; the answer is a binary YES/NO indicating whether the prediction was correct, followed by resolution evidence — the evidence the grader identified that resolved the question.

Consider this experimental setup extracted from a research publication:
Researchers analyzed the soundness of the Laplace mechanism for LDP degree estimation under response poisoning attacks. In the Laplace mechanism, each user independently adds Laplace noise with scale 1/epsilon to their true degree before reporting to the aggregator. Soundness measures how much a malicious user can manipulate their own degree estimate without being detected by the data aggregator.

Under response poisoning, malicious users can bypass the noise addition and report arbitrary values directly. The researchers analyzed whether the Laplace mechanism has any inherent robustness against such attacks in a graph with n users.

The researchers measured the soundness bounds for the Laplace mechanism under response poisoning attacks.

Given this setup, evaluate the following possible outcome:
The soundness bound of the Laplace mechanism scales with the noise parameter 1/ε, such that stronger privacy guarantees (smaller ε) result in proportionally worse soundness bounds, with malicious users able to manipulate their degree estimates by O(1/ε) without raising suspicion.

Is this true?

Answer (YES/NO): NO